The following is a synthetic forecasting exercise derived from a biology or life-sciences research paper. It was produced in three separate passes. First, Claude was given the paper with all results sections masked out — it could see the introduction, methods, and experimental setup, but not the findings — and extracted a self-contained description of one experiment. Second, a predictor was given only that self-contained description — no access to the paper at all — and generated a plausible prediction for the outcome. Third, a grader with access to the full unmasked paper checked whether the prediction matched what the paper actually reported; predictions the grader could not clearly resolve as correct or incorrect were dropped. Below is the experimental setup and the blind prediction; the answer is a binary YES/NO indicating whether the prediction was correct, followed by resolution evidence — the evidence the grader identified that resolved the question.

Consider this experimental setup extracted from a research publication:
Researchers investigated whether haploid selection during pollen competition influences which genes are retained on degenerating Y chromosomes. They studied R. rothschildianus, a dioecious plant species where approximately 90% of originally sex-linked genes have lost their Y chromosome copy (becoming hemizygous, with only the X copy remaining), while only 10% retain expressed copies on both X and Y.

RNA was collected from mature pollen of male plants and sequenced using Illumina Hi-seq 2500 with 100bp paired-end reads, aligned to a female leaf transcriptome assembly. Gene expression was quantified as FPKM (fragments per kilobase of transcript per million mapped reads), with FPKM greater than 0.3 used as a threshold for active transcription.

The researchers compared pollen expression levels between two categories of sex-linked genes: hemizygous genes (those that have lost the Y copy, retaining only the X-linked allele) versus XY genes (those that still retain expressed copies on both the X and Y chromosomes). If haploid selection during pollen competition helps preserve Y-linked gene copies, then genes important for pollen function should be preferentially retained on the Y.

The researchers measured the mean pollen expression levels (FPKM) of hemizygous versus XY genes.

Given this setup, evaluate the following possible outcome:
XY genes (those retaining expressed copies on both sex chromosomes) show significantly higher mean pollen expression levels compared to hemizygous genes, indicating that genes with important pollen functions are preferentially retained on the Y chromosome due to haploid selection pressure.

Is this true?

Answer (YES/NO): YES